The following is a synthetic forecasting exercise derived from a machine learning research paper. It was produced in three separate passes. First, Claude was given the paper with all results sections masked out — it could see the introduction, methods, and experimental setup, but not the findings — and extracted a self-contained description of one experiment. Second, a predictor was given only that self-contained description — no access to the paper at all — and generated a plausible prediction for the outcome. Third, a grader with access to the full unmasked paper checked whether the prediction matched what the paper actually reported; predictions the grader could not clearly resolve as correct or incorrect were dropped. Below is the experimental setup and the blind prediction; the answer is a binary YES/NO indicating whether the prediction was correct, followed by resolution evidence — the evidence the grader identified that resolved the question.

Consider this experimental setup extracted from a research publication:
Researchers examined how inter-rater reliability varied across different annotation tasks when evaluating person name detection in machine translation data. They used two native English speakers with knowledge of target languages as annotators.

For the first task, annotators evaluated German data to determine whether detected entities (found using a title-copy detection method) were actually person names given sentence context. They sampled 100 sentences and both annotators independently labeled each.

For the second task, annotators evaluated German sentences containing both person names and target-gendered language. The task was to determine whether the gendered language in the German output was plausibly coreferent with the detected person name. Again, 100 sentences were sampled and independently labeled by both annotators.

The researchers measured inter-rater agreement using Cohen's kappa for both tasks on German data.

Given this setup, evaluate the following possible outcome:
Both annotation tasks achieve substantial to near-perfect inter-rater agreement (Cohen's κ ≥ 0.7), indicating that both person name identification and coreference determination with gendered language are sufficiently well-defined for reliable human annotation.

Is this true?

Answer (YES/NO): YES